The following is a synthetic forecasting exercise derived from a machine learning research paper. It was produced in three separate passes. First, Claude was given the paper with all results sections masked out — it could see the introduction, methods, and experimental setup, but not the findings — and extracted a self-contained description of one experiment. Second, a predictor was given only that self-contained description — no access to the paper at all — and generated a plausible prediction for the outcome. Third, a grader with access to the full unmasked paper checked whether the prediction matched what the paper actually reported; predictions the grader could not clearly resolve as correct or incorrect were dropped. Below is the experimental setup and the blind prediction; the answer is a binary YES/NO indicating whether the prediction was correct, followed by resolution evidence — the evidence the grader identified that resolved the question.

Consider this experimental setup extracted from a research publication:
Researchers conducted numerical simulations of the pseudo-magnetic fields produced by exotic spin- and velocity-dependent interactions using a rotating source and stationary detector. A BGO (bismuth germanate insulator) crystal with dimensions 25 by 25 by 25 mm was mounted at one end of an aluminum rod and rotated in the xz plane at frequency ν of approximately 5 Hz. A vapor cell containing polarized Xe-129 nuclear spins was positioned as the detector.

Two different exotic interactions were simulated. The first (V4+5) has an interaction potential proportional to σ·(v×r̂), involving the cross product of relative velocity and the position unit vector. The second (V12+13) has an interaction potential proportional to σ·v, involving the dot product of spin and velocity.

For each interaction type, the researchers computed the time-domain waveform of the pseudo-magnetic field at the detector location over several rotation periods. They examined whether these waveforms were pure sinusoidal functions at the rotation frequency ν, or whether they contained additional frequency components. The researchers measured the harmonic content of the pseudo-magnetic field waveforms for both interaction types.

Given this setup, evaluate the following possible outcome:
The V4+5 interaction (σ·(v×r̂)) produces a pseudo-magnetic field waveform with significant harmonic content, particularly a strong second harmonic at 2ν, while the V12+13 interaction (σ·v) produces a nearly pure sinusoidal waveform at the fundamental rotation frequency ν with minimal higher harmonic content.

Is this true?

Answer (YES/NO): NO